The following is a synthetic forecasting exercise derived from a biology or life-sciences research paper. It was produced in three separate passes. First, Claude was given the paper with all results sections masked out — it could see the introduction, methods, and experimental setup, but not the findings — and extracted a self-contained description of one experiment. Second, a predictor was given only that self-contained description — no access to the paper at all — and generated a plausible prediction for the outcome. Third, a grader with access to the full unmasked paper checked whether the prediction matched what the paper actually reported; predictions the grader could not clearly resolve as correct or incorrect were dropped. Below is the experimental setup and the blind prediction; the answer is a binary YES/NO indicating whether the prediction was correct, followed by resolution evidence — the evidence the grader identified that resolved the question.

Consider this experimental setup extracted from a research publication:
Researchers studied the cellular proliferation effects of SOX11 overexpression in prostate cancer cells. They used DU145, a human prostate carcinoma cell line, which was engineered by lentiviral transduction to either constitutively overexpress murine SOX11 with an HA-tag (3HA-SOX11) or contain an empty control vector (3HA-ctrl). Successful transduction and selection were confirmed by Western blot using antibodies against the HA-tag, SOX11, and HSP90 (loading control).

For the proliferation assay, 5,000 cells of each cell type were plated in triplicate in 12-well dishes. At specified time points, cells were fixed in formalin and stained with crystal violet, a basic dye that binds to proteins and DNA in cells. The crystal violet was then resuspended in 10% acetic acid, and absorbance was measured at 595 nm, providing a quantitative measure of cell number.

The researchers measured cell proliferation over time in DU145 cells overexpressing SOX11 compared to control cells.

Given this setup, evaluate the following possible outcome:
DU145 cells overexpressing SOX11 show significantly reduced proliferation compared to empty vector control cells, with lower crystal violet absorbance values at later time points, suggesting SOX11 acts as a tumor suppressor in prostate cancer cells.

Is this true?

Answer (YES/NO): NO